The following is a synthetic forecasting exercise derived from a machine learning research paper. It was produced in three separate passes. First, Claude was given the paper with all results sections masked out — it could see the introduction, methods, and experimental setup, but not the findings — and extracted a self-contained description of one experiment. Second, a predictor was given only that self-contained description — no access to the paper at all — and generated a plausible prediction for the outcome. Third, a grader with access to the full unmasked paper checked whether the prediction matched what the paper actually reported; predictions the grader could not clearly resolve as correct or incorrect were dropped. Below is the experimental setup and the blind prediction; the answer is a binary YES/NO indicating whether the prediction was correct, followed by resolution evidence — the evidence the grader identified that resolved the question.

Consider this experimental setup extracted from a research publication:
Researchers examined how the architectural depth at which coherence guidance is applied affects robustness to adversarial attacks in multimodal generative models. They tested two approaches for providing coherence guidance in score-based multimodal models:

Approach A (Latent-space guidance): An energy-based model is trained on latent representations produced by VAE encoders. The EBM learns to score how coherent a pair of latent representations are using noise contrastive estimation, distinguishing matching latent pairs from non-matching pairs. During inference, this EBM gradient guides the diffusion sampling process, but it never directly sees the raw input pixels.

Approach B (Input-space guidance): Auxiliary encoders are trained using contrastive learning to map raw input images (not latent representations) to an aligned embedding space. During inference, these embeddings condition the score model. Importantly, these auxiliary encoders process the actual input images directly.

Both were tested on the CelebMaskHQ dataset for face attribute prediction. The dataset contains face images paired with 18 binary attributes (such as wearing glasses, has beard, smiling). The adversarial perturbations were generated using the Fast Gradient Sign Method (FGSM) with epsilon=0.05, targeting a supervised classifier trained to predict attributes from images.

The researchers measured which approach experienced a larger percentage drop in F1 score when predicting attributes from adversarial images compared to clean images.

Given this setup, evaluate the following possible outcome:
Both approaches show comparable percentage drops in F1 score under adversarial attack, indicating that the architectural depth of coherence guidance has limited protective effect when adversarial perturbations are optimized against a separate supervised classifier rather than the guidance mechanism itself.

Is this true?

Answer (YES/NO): NO